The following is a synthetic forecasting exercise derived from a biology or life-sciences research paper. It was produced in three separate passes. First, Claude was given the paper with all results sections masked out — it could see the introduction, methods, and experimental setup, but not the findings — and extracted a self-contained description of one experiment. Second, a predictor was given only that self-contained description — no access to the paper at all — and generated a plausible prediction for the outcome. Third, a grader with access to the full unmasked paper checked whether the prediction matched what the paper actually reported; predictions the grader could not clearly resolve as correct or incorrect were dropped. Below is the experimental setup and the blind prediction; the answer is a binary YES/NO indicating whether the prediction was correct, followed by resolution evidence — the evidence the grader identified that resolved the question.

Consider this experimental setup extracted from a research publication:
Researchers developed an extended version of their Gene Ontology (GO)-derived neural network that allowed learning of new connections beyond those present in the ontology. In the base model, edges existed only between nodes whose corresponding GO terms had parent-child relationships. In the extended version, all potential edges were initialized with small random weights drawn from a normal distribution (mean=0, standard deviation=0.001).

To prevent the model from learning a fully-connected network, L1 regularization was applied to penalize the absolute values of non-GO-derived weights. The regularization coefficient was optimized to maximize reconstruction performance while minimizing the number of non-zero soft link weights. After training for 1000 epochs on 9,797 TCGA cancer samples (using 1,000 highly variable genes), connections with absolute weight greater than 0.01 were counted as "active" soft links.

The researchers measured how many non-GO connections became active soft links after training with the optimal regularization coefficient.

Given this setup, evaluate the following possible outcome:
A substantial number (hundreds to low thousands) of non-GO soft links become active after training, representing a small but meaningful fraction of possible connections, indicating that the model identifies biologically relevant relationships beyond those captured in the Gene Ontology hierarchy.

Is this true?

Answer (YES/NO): NO